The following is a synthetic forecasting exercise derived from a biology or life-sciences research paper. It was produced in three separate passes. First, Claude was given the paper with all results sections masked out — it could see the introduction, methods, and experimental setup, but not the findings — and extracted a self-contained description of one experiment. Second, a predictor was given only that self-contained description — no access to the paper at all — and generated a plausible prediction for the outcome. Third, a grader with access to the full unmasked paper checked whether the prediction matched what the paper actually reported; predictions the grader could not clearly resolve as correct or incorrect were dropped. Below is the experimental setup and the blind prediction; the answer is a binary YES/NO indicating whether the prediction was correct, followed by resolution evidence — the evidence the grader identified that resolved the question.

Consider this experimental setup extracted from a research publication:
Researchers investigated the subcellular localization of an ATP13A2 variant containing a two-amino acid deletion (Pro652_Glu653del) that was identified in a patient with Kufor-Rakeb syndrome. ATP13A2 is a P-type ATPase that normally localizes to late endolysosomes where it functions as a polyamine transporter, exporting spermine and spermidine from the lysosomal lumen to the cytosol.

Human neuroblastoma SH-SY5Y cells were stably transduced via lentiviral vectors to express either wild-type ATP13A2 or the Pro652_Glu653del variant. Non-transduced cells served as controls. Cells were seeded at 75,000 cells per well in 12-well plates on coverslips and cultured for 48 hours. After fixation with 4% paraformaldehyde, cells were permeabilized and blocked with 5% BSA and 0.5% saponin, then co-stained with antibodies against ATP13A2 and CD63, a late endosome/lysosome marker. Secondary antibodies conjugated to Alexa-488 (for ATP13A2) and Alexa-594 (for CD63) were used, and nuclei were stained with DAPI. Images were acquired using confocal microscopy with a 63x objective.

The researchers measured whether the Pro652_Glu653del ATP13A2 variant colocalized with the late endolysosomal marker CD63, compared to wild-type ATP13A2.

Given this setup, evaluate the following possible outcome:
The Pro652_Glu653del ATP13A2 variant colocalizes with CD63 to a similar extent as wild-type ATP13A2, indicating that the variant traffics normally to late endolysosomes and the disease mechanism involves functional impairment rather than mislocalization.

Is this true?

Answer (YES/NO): NO